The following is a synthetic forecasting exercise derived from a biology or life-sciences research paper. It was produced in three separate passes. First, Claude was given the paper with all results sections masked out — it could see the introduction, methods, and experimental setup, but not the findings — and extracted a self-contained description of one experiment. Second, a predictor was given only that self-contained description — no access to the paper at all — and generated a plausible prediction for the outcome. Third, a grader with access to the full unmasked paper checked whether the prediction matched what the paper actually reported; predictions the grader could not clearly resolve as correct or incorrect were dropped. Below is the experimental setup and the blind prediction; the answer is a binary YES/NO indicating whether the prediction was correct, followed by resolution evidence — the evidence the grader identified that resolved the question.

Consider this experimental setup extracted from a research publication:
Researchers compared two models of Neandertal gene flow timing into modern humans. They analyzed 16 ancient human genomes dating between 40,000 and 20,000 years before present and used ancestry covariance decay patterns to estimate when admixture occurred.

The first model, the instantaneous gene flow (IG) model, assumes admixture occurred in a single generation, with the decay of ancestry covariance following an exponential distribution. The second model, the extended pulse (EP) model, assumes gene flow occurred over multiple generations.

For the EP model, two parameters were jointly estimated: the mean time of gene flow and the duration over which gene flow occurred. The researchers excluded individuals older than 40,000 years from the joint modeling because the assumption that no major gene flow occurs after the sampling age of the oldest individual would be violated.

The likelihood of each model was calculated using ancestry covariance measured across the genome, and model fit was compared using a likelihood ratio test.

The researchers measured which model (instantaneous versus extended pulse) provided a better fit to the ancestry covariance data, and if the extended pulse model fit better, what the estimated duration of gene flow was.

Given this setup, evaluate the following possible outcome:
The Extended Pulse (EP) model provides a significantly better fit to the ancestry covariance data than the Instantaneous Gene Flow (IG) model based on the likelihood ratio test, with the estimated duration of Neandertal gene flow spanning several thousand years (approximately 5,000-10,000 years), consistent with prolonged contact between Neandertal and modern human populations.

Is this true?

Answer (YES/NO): YES